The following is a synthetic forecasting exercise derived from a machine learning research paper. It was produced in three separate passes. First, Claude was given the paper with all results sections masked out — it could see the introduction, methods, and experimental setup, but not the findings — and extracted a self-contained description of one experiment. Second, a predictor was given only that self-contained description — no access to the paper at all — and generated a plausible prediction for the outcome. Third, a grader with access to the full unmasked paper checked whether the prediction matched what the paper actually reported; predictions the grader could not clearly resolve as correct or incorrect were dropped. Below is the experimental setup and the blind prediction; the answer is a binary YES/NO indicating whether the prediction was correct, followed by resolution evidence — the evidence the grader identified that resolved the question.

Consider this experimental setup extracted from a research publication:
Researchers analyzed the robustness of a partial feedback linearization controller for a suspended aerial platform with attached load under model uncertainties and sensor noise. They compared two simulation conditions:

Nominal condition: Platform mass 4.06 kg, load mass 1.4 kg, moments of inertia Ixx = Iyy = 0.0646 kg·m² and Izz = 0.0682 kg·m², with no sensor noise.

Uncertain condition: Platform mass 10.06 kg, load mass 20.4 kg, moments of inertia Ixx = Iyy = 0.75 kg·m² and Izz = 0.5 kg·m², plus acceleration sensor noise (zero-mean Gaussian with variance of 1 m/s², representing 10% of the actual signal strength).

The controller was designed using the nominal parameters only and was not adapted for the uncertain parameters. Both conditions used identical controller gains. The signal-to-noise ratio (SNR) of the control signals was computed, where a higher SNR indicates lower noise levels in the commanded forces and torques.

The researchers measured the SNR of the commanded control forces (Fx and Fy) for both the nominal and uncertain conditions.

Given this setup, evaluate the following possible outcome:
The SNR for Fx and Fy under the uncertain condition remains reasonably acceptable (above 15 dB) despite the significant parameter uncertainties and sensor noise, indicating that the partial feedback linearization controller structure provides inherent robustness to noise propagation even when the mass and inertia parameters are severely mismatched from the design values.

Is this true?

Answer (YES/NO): YES